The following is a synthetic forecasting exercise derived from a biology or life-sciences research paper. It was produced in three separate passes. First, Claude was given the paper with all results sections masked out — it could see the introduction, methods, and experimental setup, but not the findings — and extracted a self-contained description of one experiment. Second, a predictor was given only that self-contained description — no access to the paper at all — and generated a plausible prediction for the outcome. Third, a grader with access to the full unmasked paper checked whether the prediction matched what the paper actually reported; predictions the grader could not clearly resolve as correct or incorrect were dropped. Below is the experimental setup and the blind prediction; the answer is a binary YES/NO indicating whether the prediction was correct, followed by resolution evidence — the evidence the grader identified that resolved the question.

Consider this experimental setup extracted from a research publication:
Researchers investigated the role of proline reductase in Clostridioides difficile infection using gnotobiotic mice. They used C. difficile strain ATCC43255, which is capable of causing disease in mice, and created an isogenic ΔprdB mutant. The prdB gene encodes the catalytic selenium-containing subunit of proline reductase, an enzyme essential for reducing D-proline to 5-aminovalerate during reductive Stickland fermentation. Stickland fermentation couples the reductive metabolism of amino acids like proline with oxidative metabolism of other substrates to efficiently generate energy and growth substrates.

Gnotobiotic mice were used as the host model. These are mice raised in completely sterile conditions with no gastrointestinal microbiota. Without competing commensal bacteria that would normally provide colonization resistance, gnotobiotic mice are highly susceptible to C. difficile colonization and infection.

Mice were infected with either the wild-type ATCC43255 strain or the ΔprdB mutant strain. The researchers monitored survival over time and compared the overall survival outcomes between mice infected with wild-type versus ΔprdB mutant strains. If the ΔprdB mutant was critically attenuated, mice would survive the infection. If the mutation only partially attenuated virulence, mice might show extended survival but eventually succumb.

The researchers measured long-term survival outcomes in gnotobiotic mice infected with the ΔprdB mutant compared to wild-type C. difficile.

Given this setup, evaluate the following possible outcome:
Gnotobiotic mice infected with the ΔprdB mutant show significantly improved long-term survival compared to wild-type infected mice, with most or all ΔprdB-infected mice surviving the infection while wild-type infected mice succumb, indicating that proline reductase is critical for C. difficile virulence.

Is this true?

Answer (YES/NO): NO